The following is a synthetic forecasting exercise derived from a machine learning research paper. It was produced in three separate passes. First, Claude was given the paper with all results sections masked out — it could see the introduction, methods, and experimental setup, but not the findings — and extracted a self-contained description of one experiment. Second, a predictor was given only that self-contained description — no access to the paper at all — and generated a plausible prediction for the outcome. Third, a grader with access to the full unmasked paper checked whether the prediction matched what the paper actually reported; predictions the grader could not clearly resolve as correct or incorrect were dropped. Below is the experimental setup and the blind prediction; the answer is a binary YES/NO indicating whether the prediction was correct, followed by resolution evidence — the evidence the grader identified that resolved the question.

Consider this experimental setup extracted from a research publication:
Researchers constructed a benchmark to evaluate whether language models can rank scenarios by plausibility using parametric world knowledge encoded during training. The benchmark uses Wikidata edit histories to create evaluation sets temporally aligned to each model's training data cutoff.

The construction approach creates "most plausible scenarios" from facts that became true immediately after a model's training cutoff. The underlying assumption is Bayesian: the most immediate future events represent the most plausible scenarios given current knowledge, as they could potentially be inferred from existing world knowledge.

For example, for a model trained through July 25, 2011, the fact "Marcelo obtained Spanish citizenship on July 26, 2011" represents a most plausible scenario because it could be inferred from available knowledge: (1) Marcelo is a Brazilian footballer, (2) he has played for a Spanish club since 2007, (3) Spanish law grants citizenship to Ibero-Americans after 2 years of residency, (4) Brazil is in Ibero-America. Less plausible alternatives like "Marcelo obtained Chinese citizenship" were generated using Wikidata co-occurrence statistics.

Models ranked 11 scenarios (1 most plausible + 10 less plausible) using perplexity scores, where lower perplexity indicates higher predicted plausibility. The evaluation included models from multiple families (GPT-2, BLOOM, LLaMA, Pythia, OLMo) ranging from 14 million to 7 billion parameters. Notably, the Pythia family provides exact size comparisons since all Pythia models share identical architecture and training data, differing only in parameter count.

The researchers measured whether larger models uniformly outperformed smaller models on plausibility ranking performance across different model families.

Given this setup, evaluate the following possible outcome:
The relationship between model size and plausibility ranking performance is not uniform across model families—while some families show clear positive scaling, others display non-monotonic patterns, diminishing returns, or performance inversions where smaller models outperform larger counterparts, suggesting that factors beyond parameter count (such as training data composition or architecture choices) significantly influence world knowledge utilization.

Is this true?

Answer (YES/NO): YES